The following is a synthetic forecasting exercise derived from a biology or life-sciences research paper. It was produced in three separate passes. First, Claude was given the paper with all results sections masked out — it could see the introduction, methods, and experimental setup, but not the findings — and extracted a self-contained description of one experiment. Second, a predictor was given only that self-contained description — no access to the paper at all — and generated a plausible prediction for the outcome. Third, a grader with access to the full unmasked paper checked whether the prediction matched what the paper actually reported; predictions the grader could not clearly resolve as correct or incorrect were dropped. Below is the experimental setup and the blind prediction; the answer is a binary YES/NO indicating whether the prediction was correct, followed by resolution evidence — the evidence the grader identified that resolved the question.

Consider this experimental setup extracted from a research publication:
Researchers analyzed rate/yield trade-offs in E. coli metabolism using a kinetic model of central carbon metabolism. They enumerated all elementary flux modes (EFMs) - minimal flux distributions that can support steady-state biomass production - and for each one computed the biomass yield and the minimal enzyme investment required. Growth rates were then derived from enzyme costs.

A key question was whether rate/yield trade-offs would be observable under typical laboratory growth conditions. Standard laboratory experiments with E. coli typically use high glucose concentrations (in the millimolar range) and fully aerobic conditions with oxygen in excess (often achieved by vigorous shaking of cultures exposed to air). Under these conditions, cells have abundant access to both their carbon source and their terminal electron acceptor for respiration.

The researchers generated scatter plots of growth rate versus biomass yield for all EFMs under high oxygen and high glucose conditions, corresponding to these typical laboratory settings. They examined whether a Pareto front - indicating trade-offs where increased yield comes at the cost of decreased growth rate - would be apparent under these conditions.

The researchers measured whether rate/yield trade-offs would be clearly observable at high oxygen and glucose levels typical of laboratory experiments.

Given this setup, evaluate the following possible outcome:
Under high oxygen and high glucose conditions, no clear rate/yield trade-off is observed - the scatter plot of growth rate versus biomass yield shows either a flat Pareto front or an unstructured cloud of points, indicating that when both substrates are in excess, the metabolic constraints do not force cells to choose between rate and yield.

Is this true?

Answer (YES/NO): YES